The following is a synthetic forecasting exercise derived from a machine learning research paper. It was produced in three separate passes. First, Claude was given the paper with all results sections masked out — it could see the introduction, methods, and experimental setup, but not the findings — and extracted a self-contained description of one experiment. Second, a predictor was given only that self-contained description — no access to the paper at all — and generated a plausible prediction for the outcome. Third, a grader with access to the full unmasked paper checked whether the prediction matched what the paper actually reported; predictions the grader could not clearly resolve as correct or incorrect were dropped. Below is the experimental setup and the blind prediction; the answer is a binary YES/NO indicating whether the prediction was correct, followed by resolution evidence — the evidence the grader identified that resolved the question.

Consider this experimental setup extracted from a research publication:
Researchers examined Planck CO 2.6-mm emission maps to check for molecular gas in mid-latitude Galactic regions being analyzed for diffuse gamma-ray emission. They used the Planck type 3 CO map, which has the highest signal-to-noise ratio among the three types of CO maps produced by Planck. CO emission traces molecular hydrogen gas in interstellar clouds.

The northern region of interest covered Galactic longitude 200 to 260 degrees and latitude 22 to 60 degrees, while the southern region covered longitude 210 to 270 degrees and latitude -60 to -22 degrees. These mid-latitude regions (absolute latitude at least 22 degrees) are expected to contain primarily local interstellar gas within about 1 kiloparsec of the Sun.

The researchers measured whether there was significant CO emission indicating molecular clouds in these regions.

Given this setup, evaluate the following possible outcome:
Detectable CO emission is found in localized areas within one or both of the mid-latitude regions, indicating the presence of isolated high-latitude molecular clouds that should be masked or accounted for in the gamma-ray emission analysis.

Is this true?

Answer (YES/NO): NO